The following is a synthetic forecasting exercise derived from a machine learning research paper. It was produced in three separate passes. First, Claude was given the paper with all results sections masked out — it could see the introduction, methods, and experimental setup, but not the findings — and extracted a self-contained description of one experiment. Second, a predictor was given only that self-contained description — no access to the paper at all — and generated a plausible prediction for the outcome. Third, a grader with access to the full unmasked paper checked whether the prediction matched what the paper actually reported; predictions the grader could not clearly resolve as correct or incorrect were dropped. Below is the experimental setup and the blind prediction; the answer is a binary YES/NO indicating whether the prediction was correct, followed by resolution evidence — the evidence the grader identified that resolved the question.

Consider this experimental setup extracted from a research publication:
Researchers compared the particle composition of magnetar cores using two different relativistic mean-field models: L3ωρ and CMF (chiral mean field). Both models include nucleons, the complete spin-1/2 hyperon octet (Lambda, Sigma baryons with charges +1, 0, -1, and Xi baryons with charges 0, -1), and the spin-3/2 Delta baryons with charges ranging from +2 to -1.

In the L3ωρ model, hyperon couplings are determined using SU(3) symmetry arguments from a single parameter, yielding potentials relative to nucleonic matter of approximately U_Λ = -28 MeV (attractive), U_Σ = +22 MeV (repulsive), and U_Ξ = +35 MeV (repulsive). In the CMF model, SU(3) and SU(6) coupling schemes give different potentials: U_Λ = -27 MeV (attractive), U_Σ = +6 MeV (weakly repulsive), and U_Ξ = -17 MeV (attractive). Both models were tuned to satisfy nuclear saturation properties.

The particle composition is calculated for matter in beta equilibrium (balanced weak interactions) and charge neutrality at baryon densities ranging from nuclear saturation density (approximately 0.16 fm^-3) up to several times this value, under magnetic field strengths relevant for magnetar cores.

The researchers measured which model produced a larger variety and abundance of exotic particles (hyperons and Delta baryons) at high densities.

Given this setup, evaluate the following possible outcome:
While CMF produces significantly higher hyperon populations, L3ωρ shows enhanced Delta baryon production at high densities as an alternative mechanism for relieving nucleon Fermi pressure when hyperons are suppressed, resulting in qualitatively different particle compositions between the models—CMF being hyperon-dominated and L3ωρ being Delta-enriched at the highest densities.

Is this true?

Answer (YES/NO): NO